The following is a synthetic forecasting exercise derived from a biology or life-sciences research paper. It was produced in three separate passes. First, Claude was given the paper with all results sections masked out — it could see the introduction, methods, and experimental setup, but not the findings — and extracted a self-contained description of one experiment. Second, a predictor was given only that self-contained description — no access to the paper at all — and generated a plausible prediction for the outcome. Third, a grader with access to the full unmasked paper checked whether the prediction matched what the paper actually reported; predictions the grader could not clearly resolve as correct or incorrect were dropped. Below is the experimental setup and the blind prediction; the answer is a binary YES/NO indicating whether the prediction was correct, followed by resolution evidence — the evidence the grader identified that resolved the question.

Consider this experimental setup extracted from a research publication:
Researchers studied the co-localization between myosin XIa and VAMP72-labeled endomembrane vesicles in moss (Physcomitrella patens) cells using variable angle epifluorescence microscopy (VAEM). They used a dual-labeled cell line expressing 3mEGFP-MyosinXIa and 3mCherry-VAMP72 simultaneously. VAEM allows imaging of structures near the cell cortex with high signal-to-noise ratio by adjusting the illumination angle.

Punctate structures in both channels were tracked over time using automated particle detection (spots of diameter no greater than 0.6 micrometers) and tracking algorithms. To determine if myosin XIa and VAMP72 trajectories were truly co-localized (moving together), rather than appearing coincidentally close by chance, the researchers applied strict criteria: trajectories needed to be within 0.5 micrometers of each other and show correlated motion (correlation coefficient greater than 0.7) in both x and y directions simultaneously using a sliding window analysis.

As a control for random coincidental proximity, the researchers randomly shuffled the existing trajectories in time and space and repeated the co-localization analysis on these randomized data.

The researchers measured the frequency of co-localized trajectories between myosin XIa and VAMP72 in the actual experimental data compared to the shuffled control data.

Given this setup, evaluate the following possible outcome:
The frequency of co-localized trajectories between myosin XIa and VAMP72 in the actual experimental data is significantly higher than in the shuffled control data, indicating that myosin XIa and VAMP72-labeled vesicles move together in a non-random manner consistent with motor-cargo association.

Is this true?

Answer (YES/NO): YES